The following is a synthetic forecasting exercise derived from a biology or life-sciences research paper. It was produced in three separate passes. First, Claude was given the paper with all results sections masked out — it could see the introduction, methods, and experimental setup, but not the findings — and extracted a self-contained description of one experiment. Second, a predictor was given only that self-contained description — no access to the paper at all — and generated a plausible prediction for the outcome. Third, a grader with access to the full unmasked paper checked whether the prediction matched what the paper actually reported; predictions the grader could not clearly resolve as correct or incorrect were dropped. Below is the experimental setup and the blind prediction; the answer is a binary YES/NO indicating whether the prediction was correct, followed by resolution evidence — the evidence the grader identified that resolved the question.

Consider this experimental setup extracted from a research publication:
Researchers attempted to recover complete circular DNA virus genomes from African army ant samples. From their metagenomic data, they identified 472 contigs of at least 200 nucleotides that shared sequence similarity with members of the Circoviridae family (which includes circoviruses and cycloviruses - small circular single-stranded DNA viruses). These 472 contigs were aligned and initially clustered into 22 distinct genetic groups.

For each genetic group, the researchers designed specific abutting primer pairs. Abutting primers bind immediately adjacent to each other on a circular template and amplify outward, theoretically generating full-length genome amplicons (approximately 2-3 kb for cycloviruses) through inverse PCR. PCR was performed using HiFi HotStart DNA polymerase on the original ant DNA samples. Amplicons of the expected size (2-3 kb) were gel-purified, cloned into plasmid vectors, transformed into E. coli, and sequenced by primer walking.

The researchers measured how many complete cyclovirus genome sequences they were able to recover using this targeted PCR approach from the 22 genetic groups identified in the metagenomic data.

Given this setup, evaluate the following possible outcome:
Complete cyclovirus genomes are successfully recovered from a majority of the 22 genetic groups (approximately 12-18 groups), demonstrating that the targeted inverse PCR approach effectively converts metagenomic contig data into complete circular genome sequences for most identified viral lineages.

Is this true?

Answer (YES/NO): NO